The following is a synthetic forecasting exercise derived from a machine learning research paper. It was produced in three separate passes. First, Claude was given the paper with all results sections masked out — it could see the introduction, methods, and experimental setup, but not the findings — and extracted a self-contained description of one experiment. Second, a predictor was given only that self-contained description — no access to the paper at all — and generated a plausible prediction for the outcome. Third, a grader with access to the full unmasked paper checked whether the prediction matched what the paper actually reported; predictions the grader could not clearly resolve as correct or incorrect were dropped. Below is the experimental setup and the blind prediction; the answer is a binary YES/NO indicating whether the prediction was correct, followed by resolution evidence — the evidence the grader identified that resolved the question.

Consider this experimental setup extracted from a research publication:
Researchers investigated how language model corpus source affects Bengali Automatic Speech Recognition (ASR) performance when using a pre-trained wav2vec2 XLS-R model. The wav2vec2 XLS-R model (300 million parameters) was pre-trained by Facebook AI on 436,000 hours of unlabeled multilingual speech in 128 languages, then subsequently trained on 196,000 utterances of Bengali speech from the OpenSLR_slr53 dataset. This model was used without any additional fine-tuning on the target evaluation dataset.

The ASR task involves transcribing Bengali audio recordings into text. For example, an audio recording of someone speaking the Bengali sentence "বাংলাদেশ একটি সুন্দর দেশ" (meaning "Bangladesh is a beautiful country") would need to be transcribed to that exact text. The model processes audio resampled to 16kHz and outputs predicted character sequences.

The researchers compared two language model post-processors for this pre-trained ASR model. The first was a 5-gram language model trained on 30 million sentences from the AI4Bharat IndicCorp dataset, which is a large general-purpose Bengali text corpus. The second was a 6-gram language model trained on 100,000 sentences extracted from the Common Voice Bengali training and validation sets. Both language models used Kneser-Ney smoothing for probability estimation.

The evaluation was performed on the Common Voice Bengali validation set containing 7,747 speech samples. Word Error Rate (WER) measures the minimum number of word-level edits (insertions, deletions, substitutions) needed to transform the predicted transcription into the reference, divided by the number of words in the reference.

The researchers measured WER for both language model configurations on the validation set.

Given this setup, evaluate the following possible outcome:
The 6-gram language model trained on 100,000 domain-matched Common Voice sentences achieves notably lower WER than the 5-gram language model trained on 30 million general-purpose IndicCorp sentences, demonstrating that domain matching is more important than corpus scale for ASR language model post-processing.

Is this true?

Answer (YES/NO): YES